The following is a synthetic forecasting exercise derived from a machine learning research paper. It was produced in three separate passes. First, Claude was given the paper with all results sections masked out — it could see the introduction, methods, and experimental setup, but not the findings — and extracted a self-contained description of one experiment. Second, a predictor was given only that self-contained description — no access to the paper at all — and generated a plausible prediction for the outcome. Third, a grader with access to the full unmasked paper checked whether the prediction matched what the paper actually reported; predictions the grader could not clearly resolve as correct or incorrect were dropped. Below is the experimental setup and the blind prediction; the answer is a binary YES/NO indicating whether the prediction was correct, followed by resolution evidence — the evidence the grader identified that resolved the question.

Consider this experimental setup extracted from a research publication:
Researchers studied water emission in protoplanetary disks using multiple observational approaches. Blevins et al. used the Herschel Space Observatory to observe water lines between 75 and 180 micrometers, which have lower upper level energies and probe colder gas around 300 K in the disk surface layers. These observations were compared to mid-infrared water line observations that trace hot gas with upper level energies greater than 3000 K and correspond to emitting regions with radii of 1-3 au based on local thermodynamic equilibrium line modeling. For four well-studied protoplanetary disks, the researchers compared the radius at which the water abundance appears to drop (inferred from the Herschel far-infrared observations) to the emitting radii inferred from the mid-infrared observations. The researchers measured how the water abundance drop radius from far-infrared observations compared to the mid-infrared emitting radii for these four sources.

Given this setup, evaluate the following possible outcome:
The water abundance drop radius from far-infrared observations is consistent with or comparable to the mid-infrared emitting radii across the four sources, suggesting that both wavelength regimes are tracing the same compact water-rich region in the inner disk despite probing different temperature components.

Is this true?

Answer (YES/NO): NO